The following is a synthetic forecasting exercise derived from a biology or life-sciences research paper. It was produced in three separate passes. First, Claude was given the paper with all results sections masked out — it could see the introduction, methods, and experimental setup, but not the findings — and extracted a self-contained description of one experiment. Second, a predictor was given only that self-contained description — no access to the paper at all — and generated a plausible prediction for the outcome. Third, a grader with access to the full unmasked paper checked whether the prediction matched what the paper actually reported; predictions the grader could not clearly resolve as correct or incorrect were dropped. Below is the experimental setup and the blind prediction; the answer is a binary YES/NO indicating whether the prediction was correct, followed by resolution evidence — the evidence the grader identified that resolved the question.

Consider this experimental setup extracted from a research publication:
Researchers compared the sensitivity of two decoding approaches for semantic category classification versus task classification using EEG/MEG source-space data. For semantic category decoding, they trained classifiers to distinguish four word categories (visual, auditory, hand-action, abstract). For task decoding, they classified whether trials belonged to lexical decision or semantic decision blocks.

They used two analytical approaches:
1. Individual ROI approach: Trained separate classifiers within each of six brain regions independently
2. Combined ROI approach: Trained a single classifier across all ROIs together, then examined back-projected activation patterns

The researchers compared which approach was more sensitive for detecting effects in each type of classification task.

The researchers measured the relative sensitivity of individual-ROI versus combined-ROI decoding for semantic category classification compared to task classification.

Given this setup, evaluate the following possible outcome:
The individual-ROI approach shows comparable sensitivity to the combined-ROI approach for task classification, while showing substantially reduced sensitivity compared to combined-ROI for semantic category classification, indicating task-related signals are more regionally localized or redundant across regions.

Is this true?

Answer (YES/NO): NO